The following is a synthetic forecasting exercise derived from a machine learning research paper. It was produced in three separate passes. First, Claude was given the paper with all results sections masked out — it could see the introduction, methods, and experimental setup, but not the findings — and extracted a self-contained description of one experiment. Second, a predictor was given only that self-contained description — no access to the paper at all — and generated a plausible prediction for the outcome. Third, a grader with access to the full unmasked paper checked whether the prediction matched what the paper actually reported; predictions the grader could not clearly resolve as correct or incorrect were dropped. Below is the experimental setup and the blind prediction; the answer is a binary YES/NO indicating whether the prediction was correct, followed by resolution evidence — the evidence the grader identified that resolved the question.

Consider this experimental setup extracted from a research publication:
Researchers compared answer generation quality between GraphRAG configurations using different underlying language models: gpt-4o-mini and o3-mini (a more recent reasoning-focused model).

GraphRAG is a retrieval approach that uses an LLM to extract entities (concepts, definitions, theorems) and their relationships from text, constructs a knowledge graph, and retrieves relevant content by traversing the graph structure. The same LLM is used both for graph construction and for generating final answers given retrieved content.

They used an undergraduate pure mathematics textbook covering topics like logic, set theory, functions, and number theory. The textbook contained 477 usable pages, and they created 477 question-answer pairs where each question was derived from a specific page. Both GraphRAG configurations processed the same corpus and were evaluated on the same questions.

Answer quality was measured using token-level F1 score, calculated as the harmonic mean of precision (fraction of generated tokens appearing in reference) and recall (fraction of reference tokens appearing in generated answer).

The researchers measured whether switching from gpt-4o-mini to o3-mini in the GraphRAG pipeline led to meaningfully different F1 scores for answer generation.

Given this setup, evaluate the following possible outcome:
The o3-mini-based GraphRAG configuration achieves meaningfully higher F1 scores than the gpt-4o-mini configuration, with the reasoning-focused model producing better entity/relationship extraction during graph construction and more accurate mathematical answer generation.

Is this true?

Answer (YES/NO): NO